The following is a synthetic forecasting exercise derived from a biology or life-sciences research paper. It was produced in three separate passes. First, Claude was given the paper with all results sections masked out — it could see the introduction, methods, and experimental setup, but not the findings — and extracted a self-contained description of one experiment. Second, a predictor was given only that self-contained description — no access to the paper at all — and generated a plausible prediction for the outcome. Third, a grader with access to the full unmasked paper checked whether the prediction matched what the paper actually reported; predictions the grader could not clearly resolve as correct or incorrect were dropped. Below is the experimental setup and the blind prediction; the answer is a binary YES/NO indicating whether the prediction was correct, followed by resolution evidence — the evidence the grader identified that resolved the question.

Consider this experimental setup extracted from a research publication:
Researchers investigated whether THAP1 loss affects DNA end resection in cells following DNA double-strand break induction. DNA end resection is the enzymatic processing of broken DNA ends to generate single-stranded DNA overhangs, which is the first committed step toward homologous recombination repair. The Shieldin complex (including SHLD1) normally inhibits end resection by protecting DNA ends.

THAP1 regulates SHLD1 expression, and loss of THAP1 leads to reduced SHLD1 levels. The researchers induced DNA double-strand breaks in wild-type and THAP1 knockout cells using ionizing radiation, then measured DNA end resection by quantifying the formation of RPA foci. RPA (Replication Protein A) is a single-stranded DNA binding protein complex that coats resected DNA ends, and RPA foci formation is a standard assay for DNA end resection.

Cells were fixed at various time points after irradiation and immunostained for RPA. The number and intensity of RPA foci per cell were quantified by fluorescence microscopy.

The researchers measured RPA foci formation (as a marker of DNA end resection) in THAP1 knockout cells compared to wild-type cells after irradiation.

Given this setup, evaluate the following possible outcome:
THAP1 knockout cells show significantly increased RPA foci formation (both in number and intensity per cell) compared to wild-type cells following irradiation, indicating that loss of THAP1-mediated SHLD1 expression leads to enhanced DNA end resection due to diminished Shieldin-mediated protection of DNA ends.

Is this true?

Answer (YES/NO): NO